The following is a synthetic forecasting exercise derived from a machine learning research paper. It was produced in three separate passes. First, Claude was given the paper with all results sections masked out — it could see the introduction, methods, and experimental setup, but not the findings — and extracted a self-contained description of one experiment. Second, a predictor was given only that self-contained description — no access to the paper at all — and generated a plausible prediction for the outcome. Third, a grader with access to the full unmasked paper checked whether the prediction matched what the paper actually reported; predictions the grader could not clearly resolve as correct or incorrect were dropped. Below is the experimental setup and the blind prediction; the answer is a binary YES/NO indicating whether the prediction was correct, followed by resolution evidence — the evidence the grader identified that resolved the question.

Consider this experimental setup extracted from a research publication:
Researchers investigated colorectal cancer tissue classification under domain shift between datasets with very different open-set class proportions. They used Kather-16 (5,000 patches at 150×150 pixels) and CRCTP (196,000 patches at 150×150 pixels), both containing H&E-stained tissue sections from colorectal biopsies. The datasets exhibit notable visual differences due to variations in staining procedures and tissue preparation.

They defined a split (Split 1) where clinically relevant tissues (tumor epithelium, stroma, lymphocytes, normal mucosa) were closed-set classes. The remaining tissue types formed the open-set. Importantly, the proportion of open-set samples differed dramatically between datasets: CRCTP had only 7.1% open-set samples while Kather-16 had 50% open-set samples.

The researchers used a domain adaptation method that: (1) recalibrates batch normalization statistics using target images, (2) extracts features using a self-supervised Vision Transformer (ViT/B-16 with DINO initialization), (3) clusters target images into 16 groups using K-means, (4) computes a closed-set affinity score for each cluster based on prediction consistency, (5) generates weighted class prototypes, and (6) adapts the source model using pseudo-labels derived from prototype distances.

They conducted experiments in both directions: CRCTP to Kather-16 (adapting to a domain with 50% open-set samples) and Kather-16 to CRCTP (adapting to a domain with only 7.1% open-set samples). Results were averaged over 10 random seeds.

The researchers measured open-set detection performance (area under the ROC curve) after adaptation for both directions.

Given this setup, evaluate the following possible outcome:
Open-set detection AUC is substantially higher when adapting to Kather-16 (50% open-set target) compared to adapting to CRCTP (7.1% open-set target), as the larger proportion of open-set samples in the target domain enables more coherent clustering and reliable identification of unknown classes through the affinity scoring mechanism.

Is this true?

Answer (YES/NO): YES